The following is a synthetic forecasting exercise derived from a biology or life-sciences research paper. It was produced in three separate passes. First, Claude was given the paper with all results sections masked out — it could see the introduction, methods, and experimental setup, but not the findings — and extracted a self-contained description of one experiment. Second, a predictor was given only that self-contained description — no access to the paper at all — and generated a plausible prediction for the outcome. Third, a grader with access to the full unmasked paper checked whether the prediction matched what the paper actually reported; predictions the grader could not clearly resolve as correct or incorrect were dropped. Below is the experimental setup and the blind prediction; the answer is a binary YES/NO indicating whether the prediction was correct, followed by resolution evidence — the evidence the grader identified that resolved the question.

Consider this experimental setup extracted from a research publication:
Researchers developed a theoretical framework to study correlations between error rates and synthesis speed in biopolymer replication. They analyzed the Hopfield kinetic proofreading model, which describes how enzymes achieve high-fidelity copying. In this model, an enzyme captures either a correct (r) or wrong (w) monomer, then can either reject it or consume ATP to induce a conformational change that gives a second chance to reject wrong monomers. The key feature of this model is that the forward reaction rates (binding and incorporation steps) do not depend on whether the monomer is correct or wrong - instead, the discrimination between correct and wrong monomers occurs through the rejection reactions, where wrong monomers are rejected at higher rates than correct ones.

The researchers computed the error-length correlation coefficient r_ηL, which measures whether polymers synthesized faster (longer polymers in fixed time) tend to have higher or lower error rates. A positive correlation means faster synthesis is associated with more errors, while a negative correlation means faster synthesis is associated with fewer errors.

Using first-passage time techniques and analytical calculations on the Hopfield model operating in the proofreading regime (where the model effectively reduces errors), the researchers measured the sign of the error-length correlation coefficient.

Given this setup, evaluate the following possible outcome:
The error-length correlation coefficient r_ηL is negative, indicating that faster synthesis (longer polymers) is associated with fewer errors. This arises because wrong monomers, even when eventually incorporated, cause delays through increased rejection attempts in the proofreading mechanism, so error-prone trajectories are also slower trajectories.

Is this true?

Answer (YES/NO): NO